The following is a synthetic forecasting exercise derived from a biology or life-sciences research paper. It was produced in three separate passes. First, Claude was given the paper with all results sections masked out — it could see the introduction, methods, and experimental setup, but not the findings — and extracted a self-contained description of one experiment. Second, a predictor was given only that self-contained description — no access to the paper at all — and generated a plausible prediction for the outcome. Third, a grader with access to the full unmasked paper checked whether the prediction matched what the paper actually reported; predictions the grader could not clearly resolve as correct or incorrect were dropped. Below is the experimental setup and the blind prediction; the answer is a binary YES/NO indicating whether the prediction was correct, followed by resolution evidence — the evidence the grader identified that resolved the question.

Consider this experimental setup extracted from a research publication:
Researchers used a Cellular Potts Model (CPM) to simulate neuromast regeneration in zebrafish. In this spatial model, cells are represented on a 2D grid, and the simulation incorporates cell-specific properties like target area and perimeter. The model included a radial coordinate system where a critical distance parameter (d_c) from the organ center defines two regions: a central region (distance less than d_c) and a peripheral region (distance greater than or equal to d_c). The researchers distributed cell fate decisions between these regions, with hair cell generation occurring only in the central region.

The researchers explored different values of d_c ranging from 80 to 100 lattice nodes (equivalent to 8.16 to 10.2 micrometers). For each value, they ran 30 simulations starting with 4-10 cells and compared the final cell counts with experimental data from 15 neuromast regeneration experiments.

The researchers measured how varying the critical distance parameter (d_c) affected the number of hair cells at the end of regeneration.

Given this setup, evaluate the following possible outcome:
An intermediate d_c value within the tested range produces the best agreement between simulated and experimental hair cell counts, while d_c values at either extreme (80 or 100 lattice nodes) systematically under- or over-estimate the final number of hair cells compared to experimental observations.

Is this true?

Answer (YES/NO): NO